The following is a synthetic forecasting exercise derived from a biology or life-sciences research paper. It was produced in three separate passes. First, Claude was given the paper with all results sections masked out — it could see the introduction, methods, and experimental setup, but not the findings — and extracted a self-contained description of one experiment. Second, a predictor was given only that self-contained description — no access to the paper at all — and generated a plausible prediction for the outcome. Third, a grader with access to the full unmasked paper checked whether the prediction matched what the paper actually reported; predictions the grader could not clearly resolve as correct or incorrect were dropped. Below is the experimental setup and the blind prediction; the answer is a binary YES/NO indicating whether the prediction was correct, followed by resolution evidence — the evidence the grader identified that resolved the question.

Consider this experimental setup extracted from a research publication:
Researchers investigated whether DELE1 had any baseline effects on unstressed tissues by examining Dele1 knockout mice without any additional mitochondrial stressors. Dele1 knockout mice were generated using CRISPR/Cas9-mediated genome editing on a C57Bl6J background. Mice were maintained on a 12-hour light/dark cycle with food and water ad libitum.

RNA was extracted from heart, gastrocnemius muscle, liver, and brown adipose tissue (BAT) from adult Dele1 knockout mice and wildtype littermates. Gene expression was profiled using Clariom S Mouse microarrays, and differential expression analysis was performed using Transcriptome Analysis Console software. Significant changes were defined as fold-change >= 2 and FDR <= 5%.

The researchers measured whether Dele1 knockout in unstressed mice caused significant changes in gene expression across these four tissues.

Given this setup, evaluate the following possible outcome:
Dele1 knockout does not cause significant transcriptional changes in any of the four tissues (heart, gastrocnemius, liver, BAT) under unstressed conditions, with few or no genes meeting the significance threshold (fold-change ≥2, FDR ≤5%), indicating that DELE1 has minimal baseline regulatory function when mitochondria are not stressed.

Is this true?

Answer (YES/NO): YES